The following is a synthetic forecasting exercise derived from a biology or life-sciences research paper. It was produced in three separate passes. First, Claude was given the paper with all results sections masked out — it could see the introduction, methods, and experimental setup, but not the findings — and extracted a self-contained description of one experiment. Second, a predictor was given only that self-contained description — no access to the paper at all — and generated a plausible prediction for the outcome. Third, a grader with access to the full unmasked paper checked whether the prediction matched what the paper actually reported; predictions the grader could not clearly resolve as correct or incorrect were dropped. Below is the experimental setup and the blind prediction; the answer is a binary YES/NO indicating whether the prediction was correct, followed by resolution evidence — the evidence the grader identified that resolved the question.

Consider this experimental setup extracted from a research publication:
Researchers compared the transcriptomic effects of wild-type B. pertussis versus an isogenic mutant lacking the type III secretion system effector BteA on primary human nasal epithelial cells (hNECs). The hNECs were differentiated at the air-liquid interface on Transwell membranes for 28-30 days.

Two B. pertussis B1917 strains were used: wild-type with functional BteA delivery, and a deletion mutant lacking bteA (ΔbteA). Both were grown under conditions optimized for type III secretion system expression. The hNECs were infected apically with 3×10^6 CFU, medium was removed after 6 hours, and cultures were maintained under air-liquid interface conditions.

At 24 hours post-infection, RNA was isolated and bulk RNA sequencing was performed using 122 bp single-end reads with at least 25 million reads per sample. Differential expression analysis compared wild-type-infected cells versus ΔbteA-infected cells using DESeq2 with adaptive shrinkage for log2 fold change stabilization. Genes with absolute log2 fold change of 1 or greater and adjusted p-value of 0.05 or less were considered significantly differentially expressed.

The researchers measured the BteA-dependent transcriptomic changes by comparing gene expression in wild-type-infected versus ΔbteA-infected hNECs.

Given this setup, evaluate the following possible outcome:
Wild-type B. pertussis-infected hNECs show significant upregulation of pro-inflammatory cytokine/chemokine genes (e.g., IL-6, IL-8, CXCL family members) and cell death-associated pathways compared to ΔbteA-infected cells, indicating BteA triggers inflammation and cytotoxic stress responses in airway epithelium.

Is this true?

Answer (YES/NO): NO